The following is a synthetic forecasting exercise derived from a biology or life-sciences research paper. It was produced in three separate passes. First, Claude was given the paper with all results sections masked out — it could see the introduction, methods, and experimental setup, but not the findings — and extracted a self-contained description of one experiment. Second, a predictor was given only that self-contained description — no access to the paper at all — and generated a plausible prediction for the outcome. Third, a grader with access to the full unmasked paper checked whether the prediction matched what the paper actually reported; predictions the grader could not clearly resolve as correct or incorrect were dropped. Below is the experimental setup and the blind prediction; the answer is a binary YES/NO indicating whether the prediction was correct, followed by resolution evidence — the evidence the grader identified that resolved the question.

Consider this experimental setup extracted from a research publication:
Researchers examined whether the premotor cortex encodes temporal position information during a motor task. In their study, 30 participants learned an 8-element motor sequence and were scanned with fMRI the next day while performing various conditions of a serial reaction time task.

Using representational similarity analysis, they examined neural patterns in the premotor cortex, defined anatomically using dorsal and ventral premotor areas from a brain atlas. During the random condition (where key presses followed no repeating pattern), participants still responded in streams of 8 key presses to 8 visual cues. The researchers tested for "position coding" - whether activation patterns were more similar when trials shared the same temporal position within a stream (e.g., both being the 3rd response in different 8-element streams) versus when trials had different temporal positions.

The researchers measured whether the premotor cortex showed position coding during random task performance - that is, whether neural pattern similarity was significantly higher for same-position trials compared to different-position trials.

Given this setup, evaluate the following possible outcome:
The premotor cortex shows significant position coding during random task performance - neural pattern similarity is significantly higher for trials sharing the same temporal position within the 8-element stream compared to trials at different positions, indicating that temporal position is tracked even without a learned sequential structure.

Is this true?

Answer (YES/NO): YES